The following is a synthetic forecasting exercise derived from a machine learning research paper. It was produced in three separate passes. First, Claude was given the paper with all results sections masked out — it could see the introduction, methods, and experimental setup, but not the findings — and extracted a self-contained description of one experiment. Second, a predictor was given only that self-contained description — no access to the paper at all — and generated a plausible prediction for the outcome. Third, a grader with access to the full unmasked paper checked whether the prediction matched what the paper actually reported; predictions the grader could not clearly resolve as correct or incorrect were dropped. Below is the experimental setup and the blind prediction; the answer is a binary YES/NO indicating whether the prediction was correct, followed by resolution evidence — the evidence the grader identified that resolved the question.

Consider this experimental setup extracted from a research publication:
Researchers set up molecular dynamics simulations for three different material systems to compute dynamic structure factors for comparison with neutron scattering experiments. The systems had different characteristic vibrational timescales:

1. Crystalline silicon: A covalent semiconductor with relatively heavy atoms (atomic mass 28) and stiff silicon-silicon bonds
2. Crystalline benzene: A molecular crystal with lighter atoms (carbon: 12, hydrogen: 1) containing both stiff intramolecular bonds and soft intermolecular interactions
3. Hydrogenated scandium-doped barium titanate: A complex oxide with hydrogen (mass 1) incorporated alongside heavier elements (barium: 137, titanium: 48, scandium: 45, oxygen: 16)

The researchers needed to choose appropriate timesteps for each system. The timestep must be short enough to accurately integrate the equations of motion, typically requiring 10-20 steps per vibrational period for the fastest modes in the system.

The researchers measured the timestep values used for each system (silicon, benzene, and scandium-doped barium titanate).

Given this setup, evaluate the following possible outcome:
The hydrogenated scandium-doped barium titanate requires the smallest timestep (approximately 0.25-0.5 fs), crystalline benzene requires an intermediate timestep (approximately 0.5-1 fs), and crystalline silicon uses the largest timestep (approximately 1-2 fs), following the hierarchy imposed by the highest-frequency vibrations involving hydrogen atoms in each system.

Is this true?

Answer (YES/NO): NO